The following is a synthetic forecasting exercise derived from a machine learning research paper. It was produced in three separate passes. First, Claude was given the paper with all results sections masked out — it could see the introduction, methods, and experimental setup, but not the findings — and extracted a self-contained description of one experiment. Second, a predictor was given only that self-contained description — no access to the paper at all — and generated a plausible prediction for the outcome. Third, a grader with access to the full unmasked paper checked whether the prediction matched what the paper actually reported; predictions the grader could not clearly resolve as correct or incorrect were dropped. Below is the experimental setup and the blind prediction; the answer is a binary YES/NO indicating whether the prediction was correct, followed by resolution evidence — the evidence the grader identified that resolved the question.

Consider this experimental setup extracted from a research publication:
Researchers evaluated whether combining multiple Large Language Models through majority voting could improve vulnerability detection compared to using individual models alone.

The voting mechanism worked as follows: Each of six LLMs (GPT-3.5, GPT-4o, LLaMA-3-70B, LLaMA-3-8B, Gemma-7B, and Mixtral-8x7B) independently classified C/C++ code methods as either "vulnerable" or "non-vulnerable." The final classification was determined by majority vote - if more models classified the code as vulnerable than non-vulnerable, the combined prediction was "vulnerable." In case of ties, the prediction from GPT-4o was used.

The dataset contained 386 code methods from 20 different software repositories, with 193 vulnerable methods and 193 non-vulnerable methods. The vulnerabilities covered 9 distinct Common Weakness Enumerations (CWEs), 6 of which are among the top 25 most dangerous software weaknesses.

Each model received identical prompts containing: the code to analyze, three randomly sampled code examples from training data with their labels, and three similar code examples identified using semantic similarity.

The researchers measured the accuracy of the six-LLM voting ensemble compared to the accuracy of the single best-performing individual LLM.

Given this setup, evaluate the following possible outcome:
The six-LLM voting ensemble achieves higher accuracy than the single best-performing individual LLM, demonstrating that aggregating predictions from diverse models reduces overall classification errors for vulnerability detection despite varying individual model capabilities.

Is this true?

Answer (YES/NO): YES